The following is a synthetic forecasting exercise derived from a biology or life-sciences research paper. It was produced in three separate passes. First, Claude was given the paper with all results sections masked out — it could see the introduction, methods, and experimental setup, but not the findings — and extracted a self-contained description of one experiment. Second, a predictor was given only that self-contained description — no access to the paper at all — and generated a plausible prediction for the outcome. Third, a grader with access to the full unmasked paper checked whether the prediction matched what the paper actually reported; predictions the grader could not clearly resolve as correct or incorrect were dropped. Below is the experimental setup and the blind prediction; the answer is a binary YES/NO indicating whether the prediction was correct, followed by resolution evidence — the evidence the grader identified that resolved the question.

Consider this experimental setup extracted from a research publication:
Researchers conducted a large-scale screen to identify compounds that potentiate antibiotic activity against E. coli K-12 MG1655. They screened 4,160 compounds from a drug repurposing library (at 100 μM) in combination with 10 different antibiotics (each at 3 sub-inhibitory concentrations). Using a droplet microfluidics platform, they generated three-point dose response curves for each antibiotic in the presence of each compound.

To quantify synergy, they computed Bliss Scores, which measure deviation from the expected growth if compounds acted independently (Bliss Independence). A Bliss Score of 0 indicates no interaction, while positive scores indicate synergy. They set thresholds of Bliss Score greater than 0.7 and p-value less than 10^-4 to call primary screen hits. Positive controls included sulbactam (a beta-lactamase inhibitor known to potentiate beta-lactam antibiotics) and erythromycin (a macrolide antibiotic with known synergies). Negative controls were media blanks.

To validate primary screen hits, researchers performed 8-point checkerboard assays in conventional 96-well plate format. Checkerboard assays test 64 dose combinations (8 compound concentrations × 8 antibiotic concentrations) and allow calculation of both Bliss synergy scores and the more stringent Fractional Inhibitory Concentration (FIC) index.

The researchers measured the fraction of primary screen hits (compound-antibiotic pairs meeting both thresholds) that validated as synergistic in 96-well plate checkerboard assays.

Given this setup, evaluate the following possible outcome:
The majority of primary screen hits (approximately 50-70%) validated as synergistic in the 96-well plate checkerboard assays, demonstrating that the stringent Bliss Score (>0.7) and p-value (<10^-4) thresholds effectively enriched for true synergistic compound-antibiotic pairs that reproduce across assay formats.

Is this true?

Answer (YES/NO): NO